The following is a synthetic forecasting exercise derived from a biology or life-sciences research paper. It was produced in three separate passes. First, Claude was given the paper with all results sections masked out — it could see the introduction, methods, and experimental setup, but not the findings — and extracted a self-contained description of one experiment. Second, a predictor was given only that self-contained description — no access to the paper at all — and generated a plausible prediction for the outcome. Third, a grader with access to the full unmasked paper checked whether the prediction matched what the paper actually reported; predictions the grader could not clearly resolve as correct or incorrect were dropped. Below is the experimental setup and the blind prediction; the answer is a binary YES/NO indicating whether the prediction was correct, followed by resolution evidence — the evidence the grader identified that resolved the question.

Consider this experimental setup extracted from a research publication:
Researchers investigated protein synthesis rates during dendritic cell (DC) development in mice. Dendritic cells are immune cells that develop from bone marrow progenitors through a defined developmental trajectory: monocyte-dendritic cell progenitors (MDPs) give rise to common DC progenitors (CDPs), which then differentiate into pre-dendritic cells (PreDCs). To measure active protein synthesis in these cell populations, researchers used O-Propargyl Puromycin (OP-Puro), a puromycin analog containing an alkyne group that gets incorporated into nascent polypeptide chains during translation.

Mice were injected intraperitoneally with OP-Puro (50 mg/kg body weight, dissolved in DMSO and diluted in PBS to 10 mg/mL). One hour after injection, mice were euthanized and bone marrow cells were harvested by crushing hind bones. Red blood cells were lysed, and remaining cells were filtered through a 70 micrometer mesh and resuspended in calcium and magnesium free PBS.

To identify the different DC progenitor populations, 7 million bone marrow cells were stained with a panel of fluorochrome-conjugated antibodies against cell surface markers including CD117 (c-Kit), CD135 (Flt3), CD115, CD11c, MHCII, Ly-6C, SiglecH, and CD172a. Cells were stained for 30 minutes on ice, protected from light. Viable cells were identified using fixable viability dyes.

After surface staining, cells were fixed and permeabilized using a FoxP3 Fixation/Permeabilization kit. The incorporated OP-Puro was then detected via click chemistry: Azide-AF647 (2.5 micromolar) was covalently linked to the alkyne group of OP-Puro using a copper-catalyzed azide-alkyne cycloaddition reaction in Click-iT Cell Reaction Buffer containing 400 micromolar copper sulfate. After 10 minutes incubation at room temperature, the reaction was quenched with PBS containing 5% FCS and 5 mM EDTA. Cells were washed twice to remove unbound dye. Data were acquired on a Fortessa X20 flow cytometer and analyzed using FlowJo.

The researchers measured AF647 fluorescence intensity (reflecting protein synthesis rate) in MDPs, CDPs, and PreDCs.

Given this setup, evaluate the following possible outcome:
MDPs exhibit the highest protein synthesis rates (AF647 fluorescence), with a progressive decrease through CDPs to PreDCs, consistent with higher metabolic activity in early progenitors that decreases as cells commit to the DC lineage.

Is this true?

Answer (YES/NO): YES